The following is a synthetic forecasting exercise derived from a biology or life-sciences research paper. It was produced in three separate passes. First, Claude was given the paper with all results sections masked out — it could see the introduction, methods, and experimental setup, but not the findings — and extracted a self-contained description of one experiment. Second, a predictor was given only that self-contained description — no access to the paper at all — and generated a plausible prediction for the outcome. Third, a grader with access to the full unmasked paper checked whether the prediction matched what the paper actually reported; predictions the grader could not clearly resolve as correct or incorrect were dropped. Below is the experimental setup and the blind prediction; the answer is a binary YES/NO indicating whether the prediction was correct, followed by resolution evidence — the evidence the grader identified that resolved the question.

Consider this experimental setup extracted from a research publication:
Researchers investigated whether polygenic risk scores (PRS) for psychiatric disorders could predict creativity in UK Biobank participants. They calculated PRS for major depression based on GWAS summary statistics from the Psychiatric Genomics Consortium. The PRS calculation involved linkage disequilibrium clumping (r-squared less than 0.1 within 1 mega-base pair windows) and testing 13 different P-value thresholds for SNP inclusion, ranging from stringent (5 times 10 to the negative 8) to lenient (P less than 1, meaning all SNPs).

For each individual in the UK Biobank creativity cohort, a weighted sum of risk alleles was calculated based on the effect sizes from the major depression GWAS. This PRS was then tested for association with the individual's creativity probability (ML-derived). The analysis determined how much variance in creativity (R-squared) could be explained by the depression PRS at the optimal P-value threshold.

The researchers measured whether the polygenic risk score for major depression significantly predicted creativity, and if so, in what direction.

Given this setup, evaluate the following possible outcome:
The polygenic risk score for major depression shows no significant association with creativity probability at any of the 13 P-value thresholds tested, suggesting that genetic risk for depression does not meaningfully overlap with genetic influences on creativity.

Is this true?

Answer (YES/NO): NO